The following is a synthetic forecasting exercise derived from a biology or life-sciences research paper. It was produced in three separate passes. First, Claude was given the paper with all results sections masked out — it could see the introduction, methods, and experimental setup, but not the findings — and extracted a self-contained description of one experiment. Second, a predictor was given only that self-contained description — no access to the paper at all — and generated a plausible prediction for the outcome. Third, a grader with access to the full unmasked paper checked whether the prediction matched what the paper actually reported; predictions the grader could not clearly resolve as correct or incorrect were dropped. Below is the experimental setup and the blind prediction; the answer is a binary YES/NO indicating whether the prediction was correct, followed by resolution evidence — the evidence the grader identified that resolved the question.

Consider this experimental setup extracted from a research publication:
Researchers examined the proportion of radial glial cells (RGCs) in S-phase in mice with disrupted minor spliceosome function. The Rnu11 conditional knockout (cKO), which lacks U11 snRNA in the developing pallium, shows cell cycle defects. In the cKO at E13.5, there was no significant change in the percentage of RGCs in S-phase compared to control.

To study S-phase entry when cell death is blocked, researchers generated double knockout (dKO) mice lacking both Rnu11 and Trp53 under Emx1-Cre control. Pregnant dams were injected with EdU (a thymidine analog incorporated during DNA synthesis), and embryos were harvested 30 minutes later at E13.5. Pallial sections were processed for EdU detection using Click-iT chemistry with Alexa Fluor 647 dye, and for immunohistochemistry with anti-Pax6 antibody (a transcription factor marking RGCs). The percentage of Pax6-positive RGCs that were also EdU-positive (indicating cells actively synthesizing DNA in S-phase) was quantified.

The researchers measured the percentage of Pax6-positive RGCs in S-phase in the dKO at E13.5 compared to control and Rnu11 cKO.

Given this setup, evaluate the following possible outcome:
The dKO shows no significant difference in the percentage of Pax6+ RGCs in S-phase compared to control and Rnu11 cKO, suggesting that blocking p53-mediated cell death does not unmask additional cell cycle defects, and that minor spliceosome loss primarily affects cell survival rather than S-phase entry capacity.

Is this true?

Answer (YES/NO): NO